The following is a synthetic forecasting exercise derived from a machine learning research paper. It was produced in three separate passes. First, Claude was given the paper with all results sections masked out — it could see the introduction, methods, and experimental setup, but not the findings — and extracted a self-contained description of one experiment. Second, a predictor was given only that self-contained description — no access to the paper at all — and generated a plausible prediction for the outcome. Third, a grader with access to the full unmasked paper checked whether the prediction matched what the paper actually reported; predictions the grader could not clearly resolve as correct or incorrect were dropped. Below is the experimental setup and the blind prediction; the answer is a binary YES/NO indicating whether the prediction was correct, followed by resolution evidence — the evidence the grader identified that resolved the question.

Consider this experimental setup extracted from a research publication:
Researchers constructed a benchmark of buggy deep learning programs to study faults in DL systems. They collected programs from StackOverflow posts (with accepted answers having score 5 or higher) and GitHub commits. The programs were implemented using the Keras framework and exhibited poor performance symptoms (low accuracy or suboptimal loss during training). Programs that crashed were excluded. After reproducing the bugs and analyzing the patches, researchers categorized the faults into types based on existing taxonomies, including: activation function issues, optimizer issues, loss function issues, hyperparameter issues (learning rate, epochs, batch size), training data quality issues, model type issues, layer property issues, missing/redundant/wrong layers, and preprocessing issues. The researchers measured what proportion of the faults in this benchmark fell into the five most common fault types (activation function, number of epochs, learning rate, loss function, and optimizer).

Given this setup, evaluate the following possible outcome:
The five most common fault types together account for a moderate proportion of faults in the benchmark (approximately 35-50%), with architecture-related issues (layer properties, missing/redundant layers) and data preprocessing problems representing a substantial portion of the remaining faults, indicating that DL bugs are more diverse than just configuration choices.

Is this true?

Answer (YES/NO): NO